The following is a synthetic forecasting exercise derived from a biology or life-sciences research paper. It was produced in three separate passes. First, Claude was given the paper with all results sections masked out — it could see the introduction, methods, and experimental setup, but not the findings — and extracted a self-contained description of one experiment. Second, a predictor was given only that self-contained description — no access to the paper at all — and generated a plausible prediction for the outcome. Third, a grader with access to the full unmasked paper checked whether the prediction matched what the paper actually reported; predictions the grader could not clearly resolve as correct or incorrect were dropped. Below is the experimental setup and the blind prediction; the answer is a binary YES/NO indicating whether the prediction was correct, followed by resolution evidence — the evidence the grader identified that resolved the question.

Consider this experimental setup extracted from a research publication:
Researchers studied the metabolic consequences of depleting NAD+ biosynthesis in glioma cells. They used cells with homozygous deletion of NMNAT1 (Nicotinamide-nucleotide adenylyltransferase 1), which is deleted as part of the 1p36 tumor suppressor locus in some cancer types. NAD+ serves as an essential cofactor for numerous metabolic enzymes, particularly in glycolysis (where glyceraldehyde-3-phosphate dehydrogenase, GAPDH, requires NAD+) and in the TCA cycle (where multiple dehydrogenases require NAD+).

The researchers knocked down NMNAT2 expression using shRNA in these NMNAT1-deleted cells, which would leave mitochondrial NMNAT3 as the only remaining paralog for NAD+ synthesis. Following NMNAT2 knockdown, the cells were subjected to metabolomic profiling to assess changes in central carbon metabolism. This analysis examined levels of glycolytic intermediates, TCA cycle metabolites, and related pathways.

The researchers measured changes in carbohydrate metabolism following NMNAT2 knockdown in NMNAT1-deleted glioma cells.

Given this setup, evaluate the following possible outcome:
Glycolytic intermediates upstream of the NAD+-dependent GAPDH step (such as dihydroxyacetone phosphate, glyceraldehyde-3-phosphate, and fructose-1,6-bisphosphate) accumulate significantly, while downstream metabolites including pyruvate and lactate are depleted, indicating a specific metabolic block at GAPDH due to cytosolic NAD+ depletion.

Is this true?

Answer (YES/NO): YES